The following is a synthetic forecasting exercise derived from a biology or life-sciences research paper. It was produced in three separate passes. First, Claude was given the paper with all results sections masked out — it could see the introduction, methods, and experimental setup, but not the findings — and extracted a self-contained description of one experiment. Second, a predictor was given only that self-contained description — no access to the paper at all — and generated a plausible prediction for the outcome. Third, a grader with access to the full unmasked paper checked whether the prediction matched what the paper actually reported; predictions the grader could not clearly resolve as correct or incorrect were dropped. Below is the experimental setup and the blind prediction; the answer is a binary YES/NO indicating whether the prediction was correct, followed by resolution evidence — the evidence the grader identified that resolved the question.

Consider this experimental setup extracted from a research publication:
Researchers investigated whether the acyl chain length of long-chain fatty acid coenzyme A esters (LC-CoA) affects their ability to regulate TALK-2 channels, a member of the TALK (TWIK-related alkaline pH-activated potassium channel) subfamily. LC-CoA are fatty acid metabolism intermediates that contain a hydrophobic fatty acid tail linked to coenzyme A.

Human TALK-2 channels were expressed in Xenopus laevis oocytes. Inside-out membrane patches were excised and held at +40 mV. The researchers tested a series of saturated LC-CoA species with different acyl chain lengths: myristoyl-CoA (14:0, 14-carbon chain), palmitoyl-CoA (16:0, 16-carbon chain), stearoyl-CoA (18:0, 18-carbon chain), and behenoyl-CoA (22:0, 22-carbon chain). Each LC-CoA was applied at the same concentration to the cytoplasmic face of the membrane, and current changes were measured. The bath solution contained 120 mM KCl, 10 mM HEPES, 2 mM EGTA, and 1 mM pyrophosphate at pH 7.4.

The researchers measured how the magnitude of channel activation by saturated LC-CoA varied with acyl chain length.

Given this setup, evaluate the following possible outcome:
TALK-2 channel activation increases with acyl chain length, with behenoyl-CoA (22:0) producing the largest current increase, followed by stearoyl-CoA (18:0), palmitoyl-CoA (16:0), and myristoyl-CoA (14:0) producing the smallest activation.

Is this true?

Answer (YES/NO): NO